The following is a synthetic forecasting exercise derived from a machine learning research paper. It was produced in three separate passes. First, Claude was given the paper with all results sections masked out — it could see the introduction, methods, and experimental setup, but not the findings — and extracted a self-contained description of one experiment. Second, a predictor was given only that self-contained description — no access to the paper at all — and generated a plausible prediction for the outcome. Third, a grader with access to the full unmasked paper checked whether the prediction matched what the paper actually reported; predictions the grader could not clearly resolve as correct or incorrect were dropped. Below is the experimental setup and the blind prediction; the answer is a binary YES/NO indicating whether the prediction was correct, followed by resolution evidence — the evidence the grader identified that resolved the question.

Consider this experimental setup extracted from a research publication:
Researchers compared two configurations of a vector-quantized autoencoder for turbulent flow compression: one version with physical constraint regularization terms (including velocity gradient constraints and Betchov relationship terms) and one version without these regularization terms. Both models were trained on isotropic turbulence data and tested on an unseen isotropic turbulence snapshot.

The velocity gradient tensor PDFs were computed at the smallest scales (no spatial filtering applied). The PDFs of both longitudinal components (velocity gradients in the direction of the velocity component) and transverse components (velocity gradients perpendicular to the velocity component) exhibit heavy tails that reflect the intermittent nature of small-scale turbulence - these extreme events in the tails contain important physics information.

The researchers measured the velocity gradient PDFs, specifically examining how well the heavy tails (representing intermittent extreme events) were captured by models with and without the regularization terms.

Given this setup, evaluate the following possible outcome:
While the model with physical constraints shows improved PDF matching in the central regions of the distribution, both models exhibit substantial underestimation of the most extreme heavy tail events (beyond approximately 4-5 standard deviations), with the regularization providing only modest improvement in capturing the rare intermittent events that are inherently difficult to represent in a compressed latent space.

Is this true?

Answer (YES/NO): NO